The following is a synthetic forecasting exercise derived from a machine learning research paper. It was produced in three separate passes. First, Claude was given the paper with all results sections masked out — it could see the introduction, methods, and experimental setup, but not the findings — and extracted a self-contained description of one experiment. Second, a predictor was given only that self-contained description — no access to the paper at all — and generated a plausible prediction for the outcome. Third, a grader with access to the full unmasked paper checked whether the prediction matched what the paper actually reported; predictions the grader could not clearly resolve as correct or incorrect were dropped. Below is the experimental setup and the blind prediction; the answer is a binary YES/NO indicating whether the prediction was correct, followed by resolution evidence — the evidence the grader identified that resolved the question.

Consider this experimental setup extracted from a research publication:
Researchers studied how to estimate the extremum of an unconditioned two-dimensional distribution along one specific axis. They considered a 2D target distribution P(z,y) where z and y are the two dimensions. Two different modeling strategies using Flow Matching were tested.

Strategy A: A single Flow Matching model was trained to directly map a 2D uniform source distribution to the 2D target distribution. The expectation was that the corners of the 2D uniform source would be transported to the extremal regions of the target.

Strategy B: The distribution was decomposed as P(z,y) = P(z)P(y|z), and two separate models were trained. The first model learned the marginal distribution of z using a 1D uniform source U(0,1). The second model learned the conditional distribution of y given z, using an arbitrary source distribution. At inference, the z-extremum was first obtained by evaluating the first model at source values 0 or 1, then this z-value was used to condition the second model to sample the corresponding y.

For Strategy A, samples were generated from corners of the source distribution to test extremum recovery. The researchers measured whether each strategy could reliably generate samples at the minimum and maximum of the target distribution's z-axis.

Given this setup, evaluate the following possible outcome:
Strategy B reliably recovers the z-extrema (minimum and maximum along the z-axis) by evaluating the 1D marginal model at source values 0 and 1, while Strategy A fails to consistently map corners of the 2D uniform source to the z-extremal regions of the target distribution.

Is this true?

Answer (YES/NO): YES